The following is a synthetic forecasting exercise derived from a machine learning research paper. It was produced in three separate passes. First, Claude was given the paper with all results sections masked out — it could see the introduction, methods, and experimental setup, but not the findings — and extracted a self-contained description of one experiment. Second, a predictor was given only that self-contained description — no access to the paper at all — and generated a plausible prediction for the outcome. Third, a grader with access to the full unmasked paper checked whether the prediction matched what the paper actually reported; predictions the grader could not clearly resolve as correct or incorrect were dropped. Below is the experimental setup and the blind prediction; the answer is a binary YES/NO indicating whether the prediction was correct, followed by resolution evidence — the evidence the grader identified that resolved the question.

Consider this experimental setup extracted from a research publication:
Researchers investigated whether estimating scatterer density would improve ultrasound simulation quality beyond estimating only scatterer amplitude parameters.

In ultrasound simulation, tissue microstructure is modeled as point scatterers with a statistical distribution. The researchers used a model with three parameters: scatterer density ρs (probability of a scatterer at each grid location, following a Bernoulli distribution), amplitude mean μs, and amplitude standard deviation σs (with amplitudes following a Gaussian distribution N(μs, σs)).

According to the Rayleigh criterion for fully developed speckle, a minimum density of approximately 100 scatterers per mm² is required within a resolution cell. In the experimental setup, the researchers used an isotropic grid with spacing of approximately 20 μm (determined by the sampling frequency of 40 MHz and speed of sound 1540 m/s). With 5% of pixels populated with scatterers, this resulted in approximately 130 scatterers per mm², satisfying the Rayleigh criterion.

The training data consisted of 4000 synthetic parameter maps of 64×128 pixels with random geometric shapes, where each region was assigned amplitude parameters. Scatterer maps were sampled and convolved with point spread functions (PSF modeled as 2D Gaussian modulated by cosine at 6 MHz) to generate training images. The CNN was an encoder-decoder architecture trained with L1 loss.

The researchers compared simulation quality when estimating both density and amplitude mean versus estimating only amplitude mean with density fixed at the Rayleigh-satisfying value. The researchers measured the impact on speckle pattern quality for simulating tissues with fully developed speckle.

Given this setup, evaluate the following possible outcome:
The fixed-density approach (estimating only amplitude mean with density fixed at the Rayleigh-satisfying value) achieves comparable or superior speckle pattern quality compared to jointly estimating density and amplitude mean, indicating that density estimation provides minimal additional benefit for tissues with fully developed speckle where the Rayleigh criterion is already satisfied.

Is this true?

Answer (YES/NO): YES